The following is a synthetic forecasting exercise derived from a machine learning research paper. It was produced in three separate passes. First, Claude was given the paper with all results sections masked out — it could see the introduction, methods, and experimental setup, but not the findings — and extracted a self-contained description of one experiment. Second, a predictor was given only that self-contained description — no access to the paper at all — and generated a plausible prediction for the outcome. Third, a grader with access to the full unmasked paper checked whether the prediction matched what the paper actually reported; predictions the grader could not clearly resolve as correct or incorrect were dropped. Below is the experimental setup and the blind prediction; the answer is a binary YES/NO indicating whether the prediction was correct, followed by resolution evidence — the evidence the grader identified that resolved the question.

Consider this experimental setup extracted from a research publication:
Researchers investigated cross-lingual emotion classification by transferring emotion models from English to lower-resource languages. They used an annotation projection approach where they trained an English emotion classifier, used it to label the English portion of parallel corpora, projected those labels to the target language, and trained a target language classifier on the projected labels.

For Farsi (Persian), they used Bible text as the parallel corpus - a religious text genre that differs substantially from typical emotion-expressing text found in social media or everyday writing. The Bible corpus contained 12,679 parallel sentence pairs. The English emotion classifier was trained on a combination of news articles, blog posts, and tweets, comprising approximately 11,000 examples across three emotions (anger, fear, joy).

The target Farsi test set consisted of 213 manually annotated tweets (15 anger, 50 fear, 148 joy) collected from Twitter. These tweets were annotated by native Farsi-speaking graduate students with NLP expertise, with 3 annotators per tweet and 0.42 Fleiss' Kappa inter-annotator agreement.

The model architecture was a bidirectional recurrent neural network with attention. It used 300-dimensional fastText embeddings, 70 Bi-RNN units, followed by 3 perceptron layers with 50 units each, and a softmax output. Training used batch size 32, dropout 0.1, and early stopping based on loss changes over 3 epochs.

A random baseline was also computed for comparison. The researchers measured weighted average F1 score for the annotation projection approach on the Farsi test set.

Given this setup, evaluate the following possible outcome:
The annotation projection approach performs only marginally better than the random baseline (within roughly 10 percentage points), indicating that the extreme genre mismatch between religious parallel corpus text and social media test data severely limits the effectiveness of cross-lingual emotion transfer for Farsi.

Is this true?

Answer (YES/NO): NO